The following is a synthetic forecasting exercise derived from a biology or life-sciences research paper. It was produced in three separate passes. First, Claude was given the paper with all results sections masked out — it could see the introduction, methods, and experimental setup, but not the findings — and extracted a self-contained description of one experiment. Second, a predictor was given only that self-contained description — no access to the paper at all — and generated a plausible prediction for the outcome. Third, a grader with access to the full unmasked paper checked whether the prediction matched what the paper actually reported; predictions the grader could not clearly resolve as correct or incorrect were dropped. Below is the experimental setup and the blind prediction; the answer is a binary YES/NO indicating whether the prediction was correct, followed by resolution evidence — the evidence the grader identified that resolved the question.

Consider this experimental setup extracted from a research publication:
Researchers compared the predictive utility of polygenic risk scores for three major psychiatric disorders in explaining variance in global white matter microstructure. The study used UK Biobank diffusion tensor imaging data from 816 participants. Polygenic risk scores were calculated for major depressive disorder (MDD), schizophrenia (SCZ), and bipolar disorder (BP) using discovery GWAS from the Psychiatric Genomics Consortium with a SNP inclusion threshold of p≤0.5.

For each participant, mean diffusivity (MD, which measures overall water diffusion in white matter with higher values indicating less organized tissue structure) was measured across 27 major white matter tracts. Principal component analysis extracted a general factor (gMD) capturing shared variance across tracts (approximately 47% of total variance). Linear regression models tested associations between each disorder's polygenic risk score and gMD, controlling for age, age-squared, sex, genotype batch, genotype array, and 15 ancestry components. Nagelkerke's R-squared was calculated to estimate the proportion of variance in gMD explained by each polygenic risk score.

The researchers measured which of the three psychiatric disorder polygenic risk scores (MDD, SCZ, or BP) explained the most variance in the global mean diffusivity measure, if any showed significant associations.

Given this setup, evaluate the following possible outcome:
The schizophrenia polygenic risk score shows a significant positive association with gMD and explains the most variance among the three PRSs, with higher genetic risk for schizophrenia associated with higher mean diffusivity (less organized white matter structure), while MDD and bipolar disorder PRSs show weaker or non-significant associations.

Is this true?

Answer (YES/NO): NO